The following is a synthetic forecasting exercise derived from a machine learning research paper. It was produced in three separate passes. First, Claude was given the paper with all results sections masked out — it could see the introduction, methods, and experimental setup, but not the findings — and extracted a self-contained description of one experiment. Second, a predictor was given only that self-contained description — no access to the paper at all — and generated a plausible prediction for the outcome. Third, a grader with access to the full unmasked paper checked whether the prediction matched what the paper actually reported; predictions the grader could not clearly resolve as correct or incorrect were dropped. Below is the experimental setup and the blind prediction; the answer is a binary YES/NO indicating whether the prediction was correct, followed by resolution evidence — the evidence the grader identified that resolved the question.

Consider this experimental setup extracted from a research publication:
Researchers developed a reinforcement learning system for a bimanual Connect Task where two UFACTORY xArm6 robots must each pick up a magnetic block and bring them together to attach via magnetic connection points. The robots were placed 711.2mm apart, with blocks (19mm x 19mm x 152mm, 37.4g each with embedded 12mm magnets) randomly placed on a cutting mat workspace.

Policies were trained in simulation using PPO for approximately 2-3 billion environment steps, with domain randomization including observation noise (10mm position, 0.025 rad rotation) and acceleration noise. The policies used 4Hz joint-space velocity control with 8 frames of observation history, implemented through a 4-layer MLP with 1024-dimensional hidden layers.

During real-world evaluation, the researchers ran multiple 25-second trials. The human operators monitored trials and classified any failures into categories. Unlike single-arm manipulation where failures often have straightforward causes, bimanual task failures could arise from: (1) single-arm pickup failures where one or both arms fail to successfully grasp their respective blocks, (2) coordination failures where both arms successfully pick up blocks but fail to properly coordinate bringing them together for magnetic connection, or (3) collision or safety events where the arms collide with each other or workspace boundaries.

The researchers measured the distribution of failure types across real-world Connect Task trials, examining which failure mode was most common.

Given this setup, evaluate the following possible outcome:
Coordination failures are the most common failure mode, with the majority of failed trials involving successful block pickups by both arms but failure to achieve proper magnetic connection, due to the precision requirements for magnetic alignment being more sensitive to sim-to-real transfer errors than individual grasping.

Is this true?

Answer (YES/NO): YES